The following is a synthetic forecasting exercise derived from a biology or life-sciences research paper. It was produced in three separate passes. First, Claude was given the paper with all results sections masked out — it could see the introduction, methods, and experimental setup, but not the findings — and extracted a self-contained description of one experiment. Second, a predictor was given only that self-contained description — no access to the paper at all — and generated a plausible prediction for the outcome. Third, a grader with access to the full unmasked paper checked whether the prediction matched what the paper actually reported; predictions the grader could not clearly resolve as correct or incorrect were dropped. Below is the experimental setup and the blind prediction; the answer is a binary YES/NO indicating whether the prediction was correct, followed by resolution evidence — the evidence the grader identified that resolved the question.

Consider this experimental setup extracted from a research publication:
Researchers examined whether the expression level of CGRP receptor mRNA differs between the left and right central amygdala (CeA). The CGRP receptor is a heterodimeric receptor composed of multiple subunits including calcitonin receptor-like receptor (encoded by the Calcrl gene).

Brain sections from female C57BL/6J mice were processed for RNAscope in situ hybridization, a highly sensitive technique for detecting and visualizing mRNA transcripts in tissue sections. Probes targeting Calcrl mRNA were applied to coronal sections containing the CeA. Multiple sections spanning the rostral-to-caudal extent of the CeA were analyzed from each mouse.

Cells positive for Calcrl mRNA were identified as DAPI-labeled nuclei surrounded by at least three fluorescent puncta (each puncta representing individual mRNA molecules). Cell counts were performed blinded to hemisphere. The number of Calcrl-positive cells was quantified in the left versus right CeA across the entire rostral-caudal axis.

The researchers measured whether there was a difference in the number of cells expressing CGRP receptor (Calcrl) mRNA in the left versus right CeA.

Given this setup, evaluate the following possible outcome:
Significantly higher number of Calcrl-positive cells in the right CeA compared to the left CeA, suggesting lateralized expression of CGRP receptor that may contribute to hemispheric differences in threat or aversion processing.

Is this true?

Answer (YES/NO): NO